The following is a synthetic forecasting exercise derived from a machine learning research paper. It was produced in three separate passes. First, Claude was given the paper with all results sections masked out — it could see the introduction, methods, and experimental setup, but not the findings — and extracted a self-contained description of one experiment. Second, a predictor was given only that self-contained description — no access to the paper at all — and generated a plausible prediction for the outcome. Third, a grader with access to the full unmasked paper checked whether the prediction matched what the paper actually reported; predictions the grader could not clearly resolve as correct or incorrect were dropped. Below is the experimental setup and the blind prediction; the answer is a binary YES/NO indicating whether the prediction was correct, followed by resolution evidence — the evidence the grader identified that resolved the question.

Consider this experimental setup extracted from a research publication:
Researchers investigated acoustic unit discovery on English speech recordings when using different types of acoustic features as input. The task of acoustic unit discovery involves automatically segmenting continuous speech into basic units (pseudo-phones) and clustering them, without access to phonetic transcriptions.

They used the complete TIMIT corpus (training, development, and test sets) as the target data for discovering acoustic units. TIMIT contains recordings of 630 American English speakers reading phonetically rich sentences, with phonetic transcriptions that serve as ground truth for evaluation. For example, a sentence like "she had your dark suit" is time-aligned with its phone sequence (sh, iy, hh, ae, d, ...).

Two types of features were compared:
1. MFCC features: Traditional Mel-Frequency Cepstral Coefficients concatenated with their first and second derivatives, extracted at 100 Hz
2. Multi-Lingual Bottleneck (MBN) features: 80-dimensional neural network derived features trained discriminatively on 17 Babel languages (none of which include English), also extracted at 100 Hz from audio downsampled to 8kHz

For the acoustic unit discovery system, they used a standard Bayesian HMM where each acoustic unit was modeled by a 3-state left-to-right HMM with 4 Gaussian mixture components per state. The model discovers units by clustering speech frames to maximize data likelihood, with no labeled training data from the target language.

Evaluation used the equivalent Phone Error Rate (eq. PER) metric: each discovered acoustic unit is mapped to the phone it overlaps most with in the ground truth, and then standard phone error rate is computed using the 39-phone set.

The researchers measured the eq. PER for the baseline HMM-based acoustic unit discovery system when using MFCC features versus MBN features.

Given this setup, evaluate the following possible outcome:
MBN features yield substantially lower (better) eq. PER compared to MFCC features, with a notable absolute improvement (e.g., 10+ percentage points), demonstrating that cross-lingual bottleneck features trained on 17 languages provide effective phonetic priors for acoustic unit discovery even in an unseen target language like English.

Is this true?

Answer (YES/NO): NO